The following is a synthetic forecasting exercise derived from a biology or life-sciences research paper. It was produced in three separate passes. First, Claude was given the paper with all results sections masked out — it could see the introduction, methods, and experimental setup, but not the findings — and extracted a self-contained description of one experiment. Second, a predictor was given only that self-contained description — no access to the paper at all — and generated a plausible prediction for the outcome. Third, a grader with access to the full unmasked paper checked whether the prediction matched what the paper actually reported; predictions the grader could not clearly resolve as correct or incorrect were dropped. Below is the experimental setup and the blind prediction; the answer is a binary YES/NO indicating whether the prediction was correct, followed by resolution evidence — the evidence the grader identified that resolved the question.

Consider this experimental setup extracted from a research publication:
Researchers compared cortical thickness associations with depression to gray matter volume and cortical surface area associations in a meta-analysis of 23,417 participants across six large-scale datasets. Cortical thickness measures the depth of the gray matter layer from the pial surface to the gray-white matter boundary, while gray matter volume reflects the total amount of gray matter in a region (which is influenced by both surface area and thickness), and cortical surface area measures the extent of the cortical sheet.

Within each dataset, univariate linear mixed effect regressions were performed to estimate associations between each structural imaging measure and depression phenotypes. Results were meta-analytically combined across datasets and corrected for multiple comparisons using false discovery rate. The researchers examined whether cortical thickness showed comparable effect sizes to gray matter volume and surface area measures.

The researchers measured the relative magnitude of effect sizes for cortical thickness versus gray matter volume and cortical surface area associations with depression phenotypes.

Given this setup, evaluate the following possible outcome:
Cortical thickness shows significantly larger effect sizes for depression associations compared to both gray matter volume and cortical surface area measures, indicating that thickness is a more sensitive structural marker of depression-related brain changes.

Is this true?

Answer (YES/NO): NO